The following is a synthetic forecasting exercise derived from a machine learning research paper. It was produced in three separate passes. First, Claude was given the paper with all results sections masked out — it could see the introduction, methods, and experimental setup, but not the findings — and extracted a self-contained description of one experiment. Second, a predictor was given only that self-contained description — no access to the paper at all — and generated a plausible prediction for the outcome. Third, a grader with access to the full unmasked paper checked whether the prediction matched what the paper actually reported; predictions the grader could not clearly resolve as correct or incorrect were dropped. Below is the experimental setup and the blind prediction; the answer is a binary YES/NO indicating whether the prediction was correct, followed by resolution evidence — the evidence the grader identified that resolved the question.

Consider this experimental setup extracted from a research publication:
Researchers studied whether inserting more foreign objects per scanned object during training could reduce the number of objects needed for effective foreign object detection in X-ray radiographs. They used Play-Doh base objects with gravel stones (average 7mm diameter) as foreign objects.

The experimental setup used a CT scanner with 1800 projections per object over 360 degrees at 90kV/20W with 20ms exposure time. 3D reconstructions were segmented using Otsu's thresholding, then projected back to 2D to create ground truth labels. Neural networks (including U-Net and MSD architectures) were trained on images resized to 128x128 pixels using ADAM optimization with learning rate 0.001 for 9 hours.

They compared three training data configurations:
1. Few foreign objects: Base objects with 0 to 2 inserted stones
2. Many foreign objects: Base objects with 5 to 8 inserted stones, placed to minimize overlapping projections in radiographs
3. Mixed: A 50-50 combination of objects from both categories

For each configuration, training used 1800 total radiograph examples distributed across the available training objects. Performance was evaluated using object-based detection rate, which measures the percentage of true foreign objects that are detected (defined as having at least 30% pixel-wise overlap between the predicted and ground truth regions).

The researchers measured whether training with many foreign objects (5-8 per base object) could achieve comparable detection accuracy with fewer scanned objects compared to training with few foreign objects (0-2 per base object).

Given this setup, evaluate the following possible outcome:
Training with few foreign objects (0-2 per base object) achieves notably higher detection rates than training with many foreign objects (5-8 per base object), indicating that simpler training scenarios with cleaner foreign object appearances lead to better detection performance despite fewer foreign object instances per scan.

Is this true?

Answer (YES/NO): NO